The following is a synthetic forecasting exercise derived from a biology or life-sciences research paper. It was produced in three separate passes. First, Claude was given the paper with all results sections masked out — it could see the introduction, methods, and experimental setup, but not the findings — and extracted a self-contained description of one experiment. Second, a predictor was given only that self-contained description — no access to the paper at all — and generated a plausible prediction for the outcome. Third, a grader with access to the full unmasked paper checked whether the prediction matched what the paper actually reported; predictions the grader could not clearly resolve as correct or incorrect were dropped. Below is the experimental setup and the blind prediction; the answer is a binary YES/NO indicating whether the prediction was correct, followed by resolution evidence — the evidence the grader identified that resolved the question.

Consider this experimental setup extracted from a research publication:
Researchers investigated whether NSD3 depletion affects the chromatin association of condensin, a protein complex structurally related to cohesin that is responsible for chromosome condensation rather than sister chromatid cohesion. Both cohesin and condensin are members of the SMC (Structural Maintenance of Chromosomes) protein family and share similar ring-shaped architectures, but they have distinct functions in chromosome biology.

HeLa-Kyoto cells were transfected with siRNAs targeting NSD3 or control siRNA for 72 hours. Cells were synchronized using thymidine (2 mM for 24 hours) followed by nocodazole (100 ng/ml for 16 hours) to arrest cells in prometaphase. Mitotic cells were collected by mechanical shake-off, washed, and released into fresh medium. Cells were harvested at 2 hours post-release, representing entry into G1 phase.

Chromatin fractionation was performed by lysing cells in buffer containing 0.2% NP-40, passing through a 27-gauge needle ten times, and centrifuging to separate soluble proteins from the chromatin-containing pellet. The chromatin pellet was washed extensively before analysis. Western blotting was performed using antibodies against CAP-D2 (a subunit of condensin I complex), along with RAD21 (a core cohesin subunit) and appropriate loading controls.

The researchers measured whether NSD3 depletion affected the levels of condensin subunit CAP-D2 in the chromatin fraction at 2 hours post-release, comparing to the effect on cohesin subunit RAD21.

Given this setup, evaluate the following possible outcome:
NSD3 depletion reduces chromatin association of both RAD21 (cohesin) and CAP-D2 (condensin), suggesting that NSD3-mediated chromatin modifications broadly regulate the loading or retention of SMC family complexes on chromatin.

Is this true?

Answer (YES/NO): NO